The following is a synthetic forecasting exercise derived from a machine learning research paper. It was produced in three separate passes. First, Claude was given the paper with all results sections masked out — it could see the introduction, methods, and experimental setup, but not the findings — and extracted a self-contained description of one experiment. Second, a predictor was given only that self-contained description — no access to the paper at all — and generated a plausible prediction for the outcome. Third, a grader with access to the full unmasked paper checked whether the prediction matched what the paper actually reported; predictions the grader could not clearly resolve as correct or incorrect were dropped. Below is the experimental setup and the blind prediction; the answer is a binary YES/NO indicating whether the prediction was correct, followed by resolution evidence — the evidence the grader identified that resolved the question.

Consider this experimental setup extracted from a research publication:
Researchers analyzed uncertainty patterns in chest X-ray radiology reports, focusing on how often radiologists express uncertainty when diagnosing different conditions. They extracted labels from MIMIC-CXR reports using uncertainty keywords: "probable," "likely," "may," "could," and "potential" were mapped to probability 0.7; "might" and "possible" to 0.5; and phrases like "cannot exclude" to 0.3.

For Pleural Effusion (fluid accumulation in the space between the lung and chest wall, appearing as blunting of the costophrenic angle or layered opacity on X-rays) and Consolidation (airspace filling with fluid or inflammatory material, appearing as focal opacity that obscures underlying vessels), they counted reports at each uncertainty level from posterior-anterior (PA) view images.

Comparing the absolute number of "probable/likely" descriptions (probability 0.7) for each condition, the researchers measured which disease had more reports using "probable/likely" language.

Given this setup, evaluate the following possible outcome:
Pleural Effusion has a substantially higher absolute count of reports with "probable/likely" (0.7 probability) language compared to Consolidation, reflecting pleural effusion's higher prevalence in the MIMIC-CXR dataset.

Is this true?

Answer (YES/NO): YES